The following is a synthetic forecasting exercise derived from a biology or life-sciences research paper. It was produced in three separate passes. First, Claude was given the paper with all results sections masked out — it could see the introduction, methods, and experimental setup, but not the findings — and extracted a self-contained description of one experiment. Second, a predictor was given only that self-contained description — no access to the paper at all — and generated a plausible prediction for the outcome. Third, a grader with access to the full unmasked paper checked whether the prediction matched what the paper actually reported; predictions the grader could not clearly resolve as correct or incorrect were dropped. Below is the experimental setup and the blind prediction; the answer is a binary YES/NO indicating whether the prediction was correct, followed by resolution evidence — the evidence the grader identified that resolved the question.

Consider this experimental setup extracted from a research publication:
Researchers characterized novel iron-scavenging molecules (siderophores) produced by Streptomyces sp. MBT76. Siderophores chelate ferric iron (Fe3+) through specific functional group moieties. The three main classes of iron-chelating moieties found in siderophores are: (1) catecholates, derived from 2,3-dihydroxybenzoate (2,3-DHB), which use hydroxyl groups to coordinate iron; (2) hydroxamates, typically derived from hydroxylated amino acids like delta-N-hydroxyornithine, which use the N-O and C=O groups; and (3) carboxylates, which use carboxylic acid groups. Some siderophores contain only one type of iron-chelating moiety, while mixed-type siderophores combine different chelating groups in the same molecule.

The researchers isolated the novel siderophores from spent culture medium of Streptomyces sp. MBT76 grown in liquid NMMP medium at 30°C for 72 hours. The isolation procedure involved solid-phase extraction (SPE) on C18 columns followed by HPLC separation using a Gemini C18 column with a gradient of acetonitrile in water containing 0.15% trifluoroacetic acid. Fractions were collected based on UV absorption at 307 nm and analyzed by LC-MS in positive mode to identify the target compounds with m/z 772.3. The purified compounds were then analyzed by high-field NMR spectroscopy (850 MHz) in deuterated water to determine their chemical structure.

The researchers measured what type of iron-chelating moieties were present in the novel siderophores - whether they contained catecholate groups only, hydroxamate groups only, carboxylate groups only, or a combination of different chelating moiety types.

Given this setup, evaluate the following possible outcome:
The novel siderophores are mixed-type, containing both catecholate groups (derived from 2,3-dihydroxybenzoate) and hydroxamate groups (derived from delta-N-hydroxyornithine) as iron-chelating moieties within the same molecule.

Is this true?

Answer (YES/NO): YES